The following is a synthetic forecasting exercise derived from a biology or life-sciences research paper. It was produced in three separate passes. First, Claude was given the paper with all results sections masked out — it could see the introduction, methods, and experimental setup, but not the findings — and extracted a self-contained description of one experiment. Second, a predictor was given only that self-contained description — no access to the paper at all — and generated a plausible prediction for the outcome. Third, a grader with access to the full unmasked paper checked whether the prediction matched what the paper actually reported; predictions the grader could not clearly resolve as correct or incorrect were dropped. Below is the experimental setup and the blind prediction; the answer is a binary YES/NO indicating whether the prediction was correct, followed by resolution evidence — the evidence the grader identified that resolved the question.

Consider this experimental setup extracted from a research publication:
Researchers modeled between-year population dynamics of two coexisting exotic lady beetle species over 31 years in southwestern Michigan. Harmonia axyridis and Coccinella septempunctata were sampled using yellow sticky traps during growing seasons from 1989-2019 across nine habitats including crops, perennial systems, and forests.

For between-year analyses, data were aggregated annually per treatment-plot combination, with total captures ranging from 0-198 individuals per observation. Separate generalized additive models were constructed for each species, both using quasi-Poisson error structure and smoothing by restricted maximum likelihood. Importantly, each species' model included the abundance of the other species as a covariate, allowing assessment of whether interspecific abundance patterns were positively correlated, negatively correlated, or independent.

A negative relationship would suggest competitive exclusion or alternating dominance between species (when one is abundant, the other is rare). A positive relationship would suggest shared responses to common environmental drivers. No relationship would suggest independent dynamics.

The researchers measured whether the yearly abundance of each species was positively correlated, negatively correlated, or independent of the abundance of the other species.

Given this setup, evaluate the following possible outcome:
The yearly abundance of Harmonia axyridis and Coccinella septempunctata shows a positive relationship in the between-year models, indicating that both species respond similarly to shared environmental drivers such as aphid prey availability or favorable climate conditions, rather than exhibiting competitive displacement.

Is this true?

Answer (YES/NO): NO